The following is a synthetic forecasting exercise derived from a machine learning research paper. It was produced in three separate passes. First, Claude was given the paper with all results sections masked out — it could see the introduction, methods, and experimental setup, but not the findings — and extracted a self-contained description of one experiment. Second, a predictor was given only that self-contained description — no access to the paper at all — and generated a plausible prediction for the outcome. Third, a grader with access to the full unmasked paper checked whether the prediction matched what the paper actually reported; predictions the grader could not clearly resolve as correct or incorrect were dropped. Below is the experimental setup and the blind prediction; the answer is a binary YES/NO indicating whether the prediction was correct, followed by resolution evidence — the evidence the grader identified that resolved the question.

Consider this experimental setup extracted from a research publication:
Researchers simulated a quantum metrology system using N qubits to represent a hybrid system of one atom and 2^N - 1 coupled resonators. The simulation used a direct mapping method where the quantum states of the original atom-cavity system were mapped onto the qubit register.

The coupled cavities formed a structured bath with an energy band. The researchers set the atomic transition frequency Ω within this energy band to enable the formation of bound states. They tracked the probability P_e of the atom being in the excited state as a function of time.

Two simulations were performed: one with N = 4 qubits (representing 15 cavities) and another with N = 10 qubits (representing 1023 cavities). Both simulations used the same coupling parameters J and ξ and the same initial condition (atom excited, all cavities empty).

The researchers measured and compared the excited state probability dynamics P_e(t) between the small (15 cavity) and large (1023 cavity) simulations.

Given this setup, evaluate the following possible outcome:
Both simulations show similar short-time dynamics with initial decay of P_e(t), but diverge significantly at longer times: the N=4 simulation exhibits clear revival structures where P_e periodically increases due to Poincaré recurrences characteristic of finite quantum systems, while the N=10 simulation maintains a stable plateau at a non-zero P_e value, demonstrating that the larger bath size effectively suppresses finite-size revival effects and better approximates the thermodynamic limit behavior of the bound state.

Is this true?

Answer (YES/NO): NO